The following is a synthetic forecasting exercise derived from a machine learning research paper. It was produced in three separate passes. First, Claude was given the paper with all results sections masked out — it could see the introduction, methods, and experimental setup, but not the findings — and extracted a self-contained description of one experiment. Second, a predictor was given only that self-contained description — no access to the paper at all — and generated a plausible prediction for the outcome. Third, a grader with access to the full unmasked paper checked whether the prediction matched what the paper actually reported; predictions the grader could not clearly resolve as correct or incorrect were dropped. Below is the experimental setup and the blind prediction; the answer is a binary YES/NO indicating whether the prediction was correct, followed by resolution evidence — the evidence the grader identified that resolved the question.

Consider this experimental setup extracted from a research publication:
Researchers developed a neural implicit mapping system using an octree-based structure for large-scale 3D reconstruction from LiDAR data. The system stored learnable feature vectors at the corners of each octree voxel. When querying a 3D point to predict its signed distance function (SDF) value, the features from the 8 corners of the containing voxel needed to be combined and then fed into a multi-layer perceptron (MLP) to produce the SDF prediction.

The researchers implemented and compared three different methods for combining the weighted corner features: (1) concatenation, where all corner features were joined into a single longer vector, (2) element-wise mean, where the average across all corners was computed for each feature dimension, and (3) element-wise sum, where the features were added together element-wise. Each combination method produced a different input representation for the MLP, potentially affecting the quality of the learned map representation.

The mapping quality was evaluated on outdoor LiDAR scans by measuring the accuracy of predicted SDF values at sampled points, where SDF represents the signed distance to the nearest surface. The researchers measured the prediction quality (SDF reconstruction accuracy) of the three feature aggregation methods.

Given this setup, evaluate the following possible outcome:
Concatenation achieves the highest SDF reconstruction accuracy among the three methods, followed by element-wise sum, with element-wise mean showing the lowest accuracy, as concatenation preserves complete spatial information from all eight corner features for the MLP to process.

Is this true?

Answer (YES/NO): NO